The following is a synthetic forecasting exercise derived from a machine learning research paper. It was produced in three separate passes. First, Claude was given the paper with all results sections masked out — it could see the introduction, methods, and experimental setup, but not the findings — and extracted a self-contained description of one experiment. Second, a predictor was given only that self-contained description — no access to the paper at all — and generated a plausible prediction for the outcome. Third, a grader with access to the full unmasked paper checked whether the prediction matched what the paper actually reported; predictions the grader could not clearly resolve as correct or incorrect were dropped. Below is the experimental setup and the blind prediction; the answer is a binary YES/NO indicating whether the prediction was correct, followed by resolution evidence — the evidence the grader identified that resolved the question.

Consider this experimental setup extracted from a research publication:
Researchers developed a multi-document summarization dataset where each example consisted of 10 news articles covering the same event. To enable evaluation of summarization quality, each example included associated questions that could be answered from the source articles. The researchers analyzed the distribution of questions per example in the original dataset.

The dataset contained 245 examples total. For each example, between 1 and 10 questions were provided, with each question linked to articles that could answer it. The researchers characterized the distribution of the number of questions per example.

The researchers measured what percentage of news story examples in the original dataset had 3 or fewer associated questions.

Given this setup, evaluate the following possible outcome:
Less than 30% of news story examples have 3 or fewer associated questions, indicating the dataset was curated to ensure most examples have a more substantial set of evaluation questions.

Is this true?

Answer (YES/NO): NO